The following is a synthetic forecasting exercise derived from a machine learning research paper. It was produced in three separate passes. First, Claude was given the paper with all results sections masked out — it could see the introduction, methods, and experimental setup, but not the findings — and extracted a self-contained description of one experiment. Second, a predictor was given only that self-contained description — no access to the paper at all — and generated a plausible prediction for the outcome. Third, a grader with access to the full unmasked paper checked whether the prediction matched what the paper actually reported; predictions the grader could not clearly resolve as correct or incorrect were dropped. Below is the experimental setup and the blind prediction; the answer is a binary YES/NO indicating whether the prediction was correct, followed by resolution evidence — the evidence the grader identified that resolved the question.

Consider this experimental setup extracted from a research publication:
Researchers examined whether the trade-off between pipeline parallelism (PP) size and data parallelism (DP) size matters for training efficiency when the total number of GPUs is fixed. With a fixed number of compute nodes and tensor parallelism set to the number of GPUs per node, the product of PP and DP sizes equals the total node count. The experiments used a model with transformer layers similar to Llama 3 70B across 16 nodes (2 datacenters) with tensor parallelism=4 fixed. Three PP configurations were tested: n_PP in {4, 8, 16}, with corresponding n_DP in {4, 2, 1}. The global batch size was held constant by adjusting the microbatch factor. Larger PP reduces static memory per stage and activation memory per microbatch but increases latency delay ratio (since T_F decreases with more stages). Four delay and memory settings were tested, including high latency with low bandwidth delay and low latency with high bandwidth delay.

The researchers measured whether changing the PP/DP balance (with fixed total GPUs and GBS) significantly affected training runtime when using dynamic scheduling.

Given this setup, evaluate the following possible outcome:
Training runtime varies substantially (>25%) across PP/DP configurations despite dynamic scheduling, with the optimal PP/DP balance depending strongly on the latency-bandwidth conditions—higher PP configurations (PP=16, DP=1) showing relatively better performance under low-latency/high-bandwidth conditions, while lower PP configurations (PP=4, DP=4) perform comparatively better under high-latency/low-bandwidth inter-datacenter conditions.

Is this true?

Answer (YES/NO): NO